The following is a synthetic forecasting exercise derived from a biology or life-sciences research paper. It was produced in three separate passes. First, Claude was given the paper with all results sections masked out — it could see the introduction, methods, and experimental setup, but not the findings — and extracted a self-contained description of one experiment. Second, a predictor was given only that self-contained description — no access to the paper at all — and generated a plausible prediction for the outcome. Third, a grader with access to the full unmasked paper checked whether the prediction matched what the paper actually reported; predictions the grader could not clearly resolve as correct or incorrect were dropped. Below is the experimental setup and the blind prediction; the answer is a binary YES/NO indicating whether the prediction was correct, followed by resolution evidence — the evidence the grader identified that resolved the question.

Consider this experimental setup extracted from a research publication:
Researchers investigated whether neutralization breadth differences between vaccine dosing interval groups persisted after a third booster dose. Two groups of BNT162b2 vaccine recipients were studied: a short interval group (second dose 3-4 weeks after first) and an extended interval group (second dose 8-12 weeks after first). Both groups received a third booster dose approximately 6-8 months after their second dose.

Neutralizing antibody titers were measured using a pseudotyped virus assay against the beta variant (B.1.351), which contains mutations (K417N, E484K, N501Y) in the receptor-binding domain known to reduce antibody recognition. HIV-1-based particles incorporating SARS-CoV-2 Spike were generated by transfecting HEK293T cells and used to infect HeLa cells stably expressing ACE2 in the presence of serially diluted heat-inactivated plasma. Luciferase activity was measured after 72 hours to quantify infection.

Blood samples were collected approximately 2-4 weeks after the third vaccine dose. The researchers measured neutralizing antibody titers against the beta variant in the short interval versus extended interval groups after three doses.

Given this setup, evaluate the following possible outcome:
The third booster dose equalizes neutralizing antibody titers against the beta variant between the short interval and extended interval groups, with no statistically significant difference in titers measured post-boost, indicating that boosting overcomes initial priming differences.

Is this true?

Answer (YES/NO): YES